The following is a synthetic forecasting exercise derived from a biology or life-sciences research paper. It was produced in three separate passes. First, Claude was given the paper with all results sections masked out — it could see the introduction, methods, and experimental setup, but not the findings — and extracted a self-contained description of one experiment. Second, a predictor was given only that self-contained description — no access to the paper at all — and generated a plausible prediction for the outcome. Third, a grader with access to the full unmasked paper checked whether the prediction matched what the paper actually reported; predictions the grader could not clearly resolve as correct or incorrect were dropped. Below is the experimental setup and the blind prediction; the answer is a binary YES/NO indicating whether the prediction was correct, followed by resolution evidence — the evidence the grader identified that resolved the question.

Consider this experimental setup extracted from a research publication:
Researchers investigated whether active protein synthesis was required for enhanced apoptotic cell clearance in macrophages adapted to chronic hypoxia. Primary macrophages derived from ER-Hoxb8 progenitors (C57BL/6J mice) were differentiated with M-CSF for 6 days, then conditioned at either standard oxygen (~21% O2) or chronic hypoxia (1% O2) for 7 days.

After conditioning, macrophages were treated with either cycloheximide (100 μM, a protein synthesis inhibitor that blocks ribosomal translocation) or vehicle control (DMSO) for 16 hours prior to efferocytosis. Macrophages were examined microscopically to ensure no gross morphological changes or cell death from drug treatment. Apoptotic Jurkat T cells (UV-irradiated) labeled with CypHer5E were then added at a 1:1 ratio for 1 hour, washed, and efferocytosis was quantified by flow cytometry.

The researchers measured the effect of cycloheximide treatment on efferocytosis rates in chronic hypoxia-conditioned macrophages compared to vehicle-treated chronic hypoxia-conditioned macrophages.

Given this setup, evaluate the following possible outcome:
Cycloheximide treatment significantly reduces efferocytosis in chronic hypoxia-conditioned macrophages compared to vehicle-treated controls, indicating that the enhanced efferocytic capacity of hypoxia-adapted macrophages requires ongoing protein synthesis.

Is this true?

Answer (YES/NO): YES